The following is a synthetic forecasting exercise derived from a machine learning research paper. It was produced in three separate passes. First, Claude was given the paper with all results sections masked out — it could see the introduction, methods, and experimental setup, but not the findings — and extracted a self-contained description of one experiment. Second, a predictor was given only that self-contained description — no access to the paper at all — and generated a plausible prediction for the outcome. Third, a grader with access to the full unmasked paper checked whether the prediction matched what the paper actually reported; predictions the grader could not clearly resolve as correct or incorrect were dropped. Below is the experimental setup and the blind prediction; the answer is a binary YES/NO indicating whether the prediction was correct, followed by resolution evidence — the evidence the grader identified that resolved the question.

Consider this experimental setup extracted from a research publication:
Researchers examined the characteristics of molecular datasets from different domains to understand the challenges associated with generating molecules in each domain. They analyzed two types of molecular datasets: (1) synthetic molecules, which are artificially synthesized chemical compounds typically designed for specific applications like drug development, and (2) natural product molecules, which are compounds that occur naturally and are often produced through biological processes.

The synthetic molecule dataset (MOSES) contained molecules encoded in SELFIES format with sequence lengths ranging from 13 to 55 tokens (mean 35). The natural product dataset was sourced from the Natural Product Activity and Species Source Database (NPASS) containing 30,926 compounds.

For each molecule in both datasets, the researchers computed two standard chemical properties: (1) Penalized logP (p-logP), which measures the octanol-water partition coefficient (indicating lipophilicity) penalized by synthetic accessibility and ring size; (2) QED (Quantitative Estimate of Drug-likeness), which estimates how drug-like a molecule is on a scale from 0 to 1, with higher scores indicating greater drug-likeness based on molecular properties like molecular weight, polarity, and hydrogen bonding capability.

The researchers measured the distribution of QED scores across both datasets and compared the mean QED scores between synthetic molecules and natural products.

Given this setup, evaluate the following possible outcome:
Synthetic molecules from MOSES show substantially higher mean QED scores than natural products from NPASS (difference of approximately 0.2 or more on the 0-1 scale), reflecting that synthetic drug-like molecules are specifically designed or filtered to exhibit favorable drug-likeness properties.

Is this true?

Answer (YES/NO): YES